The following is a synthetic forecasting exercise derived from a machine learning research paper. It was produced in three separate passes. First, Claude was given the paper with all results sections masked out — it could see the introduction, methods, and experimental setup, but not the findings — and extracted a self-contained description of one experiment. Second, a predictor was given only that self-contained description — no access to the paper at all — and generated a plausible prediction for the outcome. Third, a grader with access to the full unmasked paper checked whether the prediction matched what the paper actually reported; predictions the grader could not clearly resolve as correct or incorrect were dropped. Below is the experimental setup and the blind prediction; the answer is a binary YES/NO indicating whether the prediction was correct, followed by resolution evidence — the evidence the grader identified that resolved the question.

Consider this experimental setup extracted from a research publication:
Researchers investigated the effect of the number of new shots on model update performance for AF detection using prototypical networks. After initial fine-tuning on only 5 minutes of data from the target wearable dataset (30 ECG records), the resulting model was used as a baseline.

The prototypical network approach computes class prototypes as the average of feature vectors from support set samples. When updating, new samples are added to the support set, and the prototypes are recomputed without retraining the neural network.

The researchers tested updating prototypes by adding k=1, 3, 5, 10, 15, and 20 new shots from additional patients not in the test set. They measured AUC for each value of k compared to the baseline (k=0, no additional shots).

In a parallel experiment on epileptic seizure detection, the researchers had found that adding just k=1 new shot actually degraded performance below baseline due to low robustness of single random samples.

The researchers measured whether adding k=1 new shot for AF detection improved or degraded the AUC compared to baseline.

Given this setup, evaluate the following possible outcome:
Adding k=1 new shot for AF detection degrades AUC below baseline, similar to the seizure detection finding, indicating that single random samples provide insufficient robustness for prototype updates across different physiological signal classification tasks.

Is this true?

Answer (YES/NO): YES